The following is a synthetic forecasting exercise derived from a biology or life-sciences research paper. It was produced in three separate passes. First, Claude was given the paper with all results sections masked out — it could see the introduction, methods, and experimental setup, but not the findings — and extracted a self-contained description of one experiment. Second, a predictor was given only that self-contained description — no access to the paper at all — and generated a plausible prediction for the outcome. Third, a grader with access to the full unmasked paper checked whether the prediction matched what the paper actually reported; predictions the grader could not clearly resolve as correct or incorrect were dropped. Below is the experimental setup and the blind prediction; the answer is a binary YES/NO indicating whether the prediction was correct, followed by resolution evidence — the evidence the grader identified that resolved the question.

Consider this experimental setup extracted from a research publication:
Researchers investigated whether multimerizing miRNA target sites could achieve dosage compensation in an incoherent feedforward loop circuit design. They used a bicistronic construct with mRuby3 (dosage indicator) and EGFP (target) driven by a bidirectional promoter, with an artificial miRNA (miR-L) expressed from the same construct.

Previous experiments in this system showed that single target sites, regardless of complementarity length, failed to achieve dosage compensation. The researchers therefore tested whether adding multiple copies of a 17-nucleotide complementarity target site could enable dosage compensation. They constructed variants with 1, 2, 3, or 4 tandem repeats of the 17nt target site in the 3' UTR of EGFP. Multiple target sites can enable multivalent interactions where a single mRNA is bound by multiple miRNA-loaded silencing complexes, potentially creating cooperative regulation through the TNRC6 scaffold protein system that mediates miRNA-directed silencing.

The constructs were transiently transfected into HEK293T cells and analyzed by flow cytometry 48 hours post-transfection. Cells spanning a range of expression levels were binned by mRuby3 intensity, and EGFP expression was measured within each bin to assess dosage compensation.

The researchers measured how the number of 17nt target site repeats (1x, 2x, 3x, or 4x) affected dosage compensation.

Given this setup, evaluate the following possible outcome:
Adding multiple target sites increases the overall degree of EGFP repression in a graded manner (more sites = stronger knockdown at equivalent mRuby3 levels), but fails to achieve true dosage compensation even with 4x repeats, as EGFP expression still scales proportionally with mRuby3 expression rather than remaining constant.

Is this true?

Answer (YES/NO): NO